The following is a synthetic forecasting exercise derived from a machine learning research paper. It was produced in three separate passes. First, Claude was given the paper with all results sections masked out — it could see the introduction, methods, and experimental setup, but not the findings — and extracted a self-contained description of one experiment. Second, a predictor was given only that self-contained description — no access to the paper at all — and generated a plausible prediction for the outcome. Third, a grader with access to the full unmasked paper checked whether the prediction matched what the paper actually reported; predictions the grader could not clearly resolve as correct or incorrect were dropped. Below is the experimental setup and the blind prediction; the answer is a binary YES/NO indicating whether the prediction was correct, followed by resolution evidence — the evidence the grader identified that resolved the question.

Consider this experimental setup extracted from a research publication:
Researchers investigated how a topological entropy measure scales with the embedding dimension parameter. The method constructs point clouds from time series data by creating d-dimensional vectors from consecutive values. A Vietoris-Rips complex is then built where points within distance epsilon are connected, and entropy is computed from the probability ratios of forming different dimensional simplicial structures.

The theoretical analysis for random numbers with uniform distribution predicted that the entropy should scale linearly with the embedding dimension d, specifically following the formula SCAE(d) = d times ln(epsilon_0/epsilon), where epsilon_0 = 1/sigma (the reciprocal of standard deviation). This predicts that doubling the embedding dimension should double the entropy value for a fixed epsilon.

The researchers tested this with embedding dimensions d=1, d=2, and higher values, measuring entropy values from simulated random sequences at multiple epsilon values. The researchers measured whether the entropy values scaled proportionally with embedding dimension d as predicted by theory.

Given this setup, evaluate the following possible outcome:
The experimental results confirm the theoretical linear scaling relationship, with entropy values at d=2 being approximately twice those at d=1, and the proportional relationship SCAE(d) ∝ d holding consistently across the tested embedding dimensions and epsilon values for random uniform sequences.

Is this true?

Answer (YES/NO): NO